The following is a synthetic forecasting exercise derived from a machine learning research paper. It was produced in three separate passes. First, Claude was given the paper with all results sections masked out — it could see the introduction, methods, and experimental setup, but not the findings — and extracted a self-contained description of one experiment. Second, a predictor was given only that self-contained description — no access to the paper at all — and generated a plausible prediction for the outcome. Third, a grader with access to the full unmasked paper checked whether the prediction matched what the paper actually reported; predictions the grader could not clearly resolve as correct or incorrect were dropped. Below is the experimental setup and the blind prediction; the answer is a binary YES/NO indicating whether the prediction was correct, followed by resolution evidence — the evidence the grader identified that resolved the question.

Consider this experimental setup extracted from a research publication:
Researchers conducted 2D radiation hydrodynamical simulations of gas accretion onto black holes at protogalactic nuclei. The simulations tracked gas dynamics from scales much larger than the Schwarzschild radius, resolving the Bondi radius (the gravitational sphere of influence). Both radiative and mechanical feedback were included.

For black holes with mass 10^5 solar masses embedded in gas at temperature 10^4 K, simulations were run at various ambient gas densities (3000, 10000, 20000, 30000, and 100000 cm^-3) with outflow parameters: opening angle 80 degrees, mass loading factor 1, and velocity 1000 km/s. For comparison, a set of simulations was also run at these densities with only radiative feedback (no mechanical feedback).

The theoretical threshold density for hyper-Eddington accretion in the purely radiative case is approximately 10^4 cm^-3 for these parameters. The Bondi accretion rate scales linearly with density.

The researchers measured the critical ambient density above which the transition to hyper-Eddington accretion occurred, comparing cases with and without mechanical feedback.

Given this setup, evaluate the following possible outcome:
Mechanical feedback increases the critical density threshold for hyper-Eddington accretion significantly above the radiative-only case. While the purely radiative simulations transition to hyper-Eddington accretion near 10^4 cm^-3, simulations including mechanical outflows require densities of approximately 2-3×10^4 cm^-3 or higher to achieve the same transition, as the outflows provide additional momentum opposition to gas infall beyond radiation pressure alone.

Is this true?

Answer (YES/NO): NO